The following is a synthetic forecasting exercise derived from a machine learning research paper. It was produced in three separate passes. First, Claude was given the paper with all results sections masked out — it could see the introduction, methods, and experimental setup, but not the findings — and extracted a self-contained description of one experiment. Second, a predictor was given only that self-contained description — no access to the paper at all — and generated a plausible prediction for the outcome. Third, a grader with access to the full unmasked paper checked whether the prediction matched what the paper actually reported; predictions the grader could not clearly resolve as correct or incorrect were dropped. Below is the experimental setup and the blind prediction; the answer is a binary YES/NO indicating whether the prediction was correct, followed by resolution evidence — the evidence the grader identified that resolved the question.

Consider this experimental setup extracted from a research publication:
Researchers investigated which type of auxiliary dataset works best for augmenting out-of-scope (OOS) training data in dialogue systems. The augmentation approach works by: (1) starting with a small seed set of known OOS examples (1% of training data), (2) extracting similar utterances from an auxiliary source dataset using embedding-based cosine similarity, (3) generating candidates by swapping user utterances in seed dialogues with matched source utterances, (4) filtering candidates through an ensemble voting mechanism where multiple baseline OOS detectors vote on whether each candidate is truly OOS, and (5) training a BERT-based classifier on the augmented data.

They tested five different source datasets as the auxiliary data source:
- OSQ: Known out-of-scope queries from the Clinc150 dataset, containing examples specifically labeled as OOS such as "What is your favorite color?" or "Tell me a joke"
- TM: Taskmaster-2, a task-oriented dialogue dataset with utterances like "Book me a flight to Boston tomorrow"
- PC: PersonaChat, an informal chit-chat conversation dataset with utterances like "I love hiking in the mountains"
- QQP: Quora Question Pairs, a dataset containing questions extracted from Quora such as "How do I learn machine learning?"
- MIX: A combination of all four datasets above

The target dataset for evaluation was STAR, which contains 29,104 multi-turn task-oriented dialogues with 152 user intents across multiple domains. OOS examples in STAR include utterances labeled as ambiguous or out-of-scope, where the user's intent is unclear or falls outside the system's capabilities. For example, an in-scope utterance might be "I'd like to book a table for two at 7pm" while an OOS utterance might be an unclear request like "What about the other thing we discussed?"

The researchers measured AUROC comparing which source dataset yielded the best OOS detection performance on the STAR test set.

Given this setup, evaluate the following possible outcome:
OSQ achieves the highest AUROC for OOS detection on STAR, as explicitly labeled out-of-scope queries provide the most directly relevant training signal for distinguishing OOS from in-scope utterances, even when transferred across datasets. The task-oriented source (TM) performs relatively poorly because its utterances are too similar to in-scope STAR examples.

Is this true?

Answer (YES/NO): NO